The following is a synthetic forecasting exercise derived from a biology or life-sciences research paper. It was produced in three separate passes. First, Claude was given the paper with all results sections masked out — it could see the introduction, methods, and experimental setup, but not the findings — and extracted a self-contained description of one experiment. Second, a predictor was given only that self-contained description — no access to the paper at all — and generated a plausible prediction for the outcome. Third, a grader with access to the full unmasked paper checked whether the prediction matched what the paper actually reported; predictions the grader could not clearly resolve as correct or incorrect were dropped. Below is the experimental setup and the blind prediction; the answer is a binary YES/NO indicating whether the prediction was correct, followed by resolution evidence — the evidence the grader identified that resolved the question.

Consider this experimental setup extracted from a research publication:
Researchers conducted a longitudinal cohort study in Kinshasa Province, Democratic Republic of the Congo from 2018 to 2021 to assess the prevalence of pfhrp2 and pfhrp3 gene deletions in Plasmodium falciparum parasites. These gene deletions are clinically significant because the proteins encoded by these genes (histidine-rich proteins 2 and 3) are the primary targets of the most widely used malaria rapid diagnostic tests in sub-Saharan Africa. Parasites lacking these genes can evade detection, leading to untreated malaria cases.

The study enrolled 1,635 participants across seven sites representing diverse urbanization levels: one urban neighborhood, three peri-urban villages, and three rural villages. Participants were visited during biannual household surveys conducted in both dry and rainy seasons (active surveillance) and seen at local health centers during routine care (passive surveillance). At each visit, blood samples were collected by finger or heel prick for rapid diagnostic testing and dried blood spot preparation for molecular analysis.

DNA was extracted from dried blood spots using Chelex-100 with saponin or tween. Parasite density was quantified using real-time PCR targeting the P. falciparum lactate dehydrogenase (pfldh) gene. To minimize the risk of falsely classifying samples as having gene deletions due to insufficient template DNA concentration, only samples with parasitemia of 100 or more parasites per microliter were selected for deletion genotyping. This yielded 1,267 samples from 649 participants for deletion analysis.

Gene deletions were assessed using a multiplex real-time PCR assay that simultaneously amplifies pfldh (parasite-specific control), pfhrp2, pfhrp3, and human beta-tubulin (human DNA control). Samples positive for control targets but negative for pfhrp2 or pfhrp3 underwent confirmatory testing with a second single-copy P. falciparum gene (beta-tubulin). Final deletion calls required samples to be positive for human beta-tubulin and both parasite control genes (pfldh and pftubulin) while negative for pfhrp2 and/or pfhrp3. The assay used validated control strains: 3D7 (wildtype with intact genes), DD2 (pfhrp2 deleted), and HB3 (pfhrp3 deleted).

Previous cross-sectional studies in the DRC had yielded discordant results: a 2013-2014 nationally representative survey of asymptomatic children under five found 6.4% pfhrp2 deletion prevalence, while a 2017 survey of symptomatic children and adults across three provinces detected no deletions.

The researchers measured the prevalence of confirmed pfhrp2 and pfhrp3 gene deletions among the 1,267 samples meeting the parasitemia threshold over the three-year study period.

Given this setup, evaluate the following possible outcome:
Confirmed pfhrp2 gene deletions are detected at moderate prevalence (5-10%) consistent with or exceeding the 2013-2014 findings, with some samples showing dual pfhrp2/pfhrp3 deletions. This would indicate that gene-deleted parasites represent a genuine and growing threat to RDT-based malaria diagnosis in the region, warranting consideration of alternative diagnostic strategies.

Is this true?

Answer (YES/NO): NO